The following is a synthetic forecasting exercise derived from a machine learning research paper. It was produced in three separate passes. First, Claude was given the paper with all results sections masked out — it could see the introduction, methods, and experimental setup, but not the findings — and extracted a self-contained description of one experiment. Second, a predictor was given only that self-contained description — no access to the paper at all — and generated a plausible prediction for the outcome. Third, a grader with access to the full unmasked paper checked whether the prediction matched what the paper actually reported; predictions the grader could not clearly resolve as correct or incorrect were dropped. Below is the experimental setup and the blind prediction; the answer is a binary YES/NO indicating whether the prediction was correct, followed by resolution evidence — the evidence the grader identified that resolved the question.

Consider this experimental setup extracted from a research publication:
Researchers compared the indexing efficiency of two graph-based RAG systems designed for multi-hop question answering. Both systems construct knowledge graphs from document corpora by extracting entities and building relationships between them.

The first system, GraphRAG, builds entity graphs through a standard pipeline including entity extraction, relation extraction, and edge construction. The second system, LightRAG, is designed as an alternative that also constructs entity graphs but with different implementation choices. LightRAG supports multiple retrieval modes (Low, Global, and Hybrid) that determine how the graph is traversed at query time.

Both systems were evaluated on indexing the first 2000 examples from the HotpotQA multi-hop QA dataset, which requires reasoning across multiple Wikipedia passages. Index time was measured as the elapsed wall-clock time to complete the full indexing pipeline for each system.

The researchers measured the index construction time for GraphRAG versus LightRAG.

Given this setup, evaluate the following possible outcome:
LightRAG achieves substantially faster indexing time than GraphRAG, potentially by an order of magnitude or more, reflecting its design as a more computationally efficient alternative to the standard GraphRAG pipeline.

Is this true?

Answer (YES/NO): NO